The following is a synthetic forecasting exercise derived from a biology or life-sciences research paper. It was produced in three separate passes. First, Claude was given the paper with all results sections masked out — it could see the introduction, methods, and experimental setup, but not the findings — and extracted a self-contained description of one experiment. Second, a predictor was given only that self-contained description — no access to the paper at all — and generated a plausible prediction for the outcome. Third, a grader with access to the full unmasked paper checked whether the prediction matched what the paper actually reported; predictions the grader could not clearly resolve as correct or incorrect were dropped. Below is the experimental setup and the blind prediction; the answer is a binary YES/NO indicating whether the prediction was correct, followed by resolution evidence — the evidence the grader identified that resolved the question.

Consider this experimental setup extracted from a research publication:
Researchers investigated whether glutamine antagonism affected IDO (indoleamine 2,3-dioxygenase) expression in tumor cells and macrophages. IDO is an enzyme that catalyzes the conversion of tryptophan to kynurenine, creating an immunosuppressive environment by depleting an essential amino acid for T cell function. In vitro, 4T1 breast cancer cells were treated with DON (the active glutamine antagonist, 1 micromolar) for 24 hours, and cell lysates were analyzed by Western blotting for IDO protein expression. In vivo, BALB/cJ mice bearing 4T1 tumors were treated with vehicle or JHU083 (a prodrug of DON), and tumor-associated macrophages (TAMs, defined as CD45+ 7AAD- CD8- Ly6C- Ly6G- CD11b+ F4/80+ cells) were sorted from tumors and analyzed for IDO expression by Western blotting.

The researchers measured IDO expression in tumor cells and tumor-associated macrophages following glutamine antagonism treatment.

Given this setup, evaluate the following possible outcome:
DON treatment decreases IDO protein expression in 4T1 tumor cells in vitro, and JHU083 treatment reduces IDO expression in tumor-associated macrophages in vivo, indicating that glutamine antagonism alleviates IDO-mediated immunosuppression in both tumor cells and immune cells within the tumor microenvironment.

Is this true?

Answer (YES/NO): YES